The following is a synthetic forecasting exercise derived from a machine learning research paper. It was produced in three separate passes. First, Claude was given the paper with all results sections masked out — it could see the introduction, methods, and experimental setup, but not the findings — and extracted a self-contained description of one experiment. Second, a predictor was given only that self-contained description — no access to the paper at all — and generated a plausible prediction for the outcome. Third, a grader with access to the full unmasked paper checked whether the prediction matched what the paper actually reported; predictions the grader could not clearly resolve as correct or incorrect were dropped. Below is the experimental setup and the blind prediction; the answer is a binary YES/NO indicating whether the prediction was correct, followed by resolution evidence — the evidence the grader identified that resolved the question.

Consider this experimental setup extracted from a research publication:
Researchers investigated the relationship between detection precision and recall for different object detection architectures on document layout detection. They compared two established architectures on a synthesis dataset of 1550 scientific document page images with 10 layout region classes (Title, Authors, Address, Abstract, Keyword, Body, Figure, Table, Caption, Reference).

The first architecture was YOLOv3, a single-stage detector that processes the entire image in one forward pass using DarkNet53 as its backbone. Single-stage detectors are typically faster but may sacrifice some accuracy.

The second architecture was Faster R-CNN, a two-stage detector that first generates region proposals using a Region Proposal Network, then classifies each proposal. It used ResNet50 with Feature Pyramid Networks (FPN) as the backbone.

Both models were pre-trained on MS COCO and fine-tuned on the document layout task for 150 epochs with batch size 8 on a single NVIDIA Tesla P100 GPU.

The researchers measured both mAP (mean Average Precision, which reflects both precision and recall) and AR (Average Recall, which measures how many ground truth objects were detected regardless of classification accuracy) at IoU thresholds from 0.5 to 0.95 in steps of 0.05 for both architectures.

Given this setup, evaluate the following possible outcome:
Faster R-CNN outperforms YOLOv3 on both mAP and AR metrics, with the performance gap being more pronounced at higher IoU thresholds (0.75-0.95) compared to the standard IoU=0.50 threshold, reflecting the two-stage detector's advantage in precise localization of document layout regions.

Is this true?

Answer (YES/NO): YES